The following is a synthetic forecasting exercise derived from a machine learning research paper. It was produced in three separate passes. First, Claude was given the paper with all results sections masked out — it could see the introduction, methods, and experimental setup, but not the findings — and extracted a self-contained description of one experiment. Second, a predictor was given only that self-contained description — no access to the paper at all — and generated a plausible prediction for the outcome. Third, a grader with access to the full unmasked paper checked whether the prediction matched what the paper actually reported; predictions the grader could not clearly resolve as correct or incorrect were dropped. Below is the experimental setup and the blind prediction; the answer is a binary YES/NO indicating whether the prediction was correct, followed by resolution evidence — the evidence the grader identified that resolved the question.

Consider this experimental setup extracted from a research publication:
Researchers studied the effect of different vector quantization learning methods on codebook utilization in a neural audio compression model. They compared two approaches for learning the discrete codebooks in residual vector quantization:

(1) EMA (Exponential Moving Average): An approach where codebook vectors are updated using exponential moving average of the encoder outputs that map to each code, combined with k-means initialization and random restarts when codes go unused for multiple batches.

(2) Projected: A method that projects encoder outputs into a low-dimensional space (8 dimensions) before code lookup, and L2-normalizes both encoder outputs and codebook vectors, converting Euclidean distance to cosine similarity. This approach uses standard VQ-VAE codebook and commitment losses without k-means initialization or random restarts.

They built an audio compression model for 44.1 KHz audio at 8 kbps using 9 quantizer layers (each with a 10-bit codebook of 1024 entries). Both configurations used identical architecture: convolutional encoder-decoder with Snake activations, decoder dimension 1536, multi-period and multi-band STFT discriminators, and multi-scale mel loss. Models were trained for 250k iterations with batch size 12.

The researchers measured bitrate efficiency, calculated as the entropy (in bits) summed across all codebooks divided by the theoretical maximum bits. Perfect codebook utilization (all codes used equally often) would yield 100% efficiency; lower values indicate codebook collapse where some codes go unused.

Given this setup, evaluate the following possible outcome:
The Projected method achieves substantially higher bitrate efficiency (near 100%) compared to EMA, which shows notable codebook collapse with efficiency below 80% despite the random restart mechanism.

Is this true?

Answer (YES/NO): NO